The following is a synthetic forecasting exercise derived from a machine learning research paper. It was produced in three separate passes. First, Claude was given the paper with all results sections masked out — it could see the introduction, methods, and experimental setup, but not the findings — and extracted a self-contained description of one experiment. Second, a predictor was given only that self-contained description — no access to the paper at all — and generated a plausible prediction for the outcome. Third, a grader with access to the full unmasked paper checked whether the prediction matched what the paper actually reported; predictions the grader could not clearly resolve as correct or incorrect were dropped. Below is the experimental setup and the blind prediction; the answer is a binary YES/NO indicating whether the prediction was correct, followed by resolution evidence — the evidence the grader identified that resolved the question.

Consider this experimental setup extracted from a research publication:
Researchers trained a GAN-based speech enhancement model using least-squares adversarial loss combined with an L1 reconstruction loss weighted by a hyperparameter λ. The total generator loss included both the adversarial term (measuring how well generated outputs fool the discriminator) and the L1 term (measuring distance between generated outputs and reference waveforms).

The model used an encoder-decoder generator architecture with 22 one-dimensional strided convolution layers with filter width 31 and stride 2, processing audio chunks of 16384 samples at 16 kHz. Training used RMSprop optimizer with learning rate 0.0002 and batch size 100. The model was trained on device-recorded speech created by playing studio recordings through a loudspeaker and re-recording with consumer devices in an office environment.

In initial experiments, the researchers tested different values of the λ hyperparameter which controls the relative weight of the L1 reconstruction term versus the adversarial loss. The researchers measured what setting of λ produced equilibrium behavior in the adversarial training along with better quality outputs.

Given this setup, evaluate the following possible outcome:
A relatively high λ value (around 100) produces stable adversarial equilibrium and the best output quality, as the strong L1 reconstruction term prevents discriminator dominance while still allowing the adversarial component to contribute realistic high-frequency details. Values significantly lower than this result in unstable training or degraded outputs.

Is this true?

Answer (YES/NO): YES